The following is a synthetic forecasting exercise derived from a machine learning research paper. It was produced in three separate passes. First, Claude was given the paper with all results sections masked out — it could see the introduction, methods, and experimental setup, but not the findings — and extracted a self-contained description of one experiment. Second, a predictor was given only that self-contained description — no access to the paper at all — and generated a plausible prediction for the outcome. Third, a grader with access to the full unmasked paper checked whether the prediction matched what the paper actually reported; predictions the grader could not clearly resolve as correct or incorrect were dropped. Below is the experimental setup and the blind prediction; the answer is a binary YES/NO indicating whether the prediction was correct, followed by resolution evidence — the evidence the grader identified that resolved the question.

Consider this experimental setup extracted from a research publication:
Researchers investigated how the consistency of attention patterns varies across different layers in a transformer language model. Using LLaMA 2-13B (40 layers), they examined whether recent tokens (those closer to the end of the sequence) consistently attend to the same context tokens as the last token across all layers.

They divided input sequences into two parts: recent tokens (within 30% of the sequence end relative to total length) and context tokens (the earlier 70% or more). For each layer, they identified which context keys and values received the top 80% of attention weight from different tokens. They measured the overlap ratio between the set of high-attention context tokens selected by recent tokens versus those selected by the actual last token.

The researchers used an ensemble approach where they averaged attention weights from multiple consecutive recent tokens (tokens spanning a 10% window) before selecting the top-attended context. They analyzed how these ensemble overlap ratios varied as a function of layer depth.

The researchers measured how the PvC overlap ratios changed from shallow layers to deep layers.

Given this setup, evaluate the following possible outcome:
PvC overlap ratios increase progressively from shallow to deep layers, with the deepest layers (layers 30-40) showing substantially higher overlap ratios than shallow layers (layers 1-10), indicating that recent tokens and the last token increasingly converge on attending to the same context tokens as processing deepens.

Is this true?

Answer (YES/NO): NO